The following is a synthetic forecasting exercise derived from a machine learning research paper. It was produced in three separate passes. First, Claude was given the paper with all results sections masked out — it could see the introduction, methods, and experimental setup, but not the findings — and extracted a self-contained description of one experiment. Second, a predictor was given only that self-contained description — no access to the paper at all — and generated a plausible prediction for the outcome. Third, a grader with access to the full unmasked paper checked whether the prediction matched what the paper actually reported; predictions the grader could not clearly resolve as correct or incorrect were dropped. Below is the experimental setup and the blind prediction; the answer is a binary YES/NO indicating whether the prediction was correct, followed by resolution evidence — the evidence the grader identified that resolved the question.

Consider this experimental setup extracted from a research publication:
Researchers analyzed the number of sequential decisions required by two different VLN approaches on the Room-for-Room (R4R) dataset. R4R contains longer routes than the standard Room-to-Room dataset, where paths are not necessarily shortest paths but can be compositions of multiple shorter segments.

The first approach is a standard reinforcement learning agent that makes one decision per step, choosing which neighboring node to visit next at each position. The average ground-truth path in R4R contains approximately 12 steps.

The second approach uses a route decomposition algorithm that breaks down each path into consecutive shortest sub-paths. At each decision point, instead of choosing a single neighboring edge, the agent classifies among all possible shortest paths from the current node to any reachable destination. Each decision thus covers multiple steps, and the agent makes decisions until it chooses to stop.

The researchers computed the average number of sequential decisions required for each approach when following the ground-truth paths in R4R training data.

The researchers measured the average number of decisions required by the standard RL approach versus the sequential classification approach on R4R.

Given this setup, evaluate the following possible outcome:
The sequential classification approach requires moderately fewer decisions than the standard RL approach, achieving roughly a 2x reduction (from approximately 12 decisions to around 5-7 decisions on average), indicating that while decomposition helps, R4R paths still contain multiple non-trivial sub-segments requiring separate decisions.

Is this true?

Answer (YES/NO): NO